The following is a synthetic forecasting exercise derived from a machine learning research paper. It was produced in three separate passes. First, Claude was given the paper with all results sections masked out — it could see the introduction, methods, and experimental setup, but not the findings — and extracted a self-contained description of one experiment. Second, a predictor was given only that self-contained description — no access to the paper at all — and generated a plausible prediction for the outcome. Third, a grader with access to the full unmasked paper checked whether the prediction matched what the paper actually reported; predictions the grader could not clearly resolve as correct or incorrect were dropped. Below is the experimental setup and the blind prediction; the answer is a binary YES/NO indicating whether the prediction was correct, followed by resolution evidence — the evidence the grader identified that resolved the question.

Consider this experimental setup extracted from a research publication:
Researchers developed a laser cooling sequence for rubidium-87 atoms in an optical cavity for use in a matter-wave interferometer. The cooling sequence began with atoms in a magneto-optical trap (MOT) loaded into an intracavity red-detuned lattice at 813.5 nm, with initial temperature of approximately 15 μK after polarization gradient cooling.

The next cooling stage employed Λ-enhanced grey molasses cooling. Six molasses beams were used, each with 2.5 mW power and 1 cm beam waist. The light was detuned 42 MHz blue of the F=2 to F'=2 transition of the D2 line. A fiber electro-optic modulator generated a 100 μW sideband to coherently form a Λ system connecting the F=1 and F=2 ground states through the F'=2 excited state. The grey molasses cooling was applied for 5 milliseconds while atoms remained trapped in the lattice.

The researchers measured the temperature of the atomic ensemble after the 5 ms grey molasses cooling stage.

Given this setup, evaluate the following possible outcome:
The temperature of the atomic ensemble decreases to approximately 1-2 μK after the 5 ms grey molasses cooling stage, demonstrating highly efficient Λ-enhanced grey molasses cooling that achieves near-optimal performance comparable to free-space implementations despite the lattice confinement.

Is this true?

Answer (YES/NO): NO